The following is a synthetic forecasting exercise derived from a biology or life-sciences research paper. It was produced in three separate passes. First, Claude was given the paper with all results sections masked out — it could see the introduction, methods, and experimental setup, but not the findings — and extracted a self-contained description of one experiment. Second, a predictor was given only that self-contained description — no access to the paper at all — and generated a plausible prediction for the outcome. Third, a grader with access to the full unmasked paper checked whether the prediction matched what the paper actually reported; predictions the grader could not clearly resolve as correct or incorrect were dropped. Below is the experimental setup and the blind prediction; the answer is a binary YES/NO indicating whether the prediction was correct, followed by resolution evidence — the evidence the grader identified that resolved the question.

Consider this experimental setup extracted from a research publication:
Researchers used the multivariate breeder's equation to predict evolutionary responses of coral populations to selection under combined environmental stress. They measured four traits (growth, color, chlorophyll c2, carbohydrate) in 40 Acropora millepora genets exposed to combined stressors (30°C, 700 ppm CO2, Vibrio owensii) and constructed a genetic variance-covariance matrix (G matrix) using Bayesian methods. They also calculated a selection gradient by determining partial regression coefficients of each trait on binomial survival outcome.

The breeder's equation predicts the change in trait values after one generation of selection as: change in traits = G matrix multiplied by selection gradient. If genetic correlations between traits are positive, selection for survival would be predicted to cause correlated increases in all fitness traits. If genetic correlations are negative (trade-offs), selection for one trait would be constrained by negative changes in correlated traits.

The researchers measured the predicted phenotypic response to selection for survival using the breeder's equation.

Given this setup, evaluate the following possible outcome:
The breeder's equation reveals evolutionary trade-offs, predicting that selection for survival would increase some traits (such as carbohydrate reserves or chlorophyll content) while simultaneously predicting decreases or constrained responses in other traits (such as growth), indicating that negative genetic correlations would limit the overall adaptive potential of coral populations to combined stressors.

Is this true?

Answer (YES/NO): NO